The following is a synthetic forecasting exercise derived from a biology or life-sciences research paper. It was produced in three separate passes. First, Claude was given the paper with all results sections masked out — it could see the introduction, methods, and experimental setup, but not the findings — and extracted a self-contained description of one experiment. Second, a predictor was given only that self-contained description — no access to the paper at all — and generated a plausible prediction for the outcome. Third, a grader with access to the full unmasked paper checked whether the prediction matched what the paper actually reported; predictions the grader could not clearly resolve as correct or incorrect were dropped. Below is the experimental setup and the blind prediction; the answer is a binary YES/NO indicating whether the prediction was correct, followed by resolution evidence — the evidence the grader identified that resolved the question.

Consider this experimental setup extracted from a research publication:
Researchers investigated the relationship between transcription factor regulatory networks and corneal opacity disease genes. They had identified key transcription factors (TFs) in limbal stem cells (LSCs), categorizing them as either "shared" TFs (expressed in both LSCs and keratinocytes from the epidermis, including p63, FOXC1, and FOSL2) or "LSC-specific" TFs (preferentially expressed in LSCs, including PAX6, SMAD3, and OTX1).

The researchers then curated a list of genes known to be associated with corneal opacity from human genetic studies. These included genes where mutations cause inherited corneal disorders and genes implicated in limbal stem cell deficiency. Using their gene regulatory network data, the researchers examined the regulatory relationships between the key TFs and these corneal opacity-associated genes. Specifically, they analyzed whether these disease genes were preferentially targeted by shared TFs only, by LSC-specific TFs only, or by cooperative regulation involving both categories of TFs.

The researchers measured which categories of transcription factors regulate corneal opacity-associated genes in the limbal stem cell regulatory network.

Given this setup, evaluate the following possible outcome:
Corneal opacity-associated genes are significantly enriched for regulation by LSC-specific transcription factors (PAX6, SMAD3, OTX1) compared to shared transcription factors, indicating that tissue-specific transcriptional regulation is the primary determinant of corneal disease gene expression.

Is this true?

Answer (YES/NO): NO